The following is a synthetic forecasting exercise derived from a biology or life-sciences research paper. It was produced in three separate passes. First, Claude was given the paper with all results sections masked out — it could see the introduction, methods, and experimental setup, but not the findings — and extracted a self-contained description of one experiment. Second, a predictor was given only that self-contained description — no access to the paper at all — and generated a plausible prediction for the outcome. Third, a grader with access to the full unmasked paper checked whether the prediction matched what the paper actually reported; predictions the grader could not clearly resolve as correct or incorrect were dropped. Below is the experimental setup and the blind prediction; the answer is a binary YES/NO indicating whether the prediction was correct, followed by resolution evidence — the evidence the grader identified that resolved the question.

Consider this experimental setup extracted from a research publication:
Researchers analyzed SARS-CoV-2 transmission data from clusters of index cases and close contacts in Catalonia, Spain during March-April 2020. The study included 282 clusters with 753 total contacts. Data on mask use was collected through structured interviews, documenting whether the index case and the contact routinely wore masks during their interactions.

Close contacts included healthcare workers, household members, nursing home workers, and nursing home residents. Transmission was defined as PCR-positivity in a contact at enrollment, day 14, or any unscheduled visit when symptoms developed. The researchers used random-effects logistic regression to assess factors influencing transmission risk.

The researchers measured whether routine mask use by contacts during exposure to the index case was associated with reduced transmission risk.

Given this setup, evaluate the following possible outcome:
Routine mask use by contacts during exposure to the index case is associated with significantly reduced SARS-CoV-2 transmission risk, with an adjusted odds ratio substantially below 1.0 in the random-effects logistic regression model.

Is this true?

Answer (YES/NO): NO